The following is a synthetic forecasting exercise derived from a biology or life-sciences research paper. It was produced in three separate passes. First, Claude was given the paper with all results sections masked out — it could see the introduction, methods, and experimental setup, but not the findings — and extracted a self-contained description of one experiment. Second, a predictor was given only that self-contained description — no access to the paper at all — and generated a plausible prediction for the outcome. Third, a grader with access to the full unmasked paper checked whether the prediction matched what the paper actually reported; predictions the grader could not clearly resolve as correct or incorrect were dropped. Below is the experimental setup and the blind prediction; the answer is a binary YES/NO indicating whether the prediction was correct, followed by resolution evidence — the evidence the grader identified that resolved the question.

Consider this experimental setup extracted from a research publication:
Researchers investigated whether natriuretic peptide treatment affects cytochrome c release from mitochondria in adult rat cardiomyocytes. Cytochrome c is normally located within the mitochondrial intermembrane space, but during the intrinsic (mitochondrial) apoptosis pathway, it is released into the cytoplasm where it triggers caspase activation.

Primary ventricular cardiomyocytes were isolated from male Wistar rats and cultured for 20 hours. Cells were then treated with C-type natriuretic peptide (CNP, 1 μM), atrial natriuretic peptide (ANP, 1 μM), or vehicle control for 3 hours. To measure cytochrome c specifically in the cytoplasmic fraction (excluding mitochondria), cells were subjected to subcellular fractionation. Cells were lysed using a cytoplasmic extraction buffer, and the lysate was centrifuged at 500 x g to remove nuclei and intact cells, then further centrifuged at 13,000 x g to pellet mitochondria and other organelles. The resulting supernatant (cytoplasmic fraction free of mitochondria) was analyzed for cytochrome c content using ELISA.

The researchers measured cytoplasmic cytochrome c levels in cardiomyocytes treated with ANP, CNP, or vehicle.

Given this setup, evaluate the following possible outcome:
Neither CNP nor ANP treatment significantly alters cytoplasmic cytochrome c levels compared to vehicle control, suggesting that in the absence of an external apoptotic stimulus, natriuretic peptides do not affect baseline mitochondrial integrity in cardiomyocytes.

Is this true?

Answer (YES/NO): NO